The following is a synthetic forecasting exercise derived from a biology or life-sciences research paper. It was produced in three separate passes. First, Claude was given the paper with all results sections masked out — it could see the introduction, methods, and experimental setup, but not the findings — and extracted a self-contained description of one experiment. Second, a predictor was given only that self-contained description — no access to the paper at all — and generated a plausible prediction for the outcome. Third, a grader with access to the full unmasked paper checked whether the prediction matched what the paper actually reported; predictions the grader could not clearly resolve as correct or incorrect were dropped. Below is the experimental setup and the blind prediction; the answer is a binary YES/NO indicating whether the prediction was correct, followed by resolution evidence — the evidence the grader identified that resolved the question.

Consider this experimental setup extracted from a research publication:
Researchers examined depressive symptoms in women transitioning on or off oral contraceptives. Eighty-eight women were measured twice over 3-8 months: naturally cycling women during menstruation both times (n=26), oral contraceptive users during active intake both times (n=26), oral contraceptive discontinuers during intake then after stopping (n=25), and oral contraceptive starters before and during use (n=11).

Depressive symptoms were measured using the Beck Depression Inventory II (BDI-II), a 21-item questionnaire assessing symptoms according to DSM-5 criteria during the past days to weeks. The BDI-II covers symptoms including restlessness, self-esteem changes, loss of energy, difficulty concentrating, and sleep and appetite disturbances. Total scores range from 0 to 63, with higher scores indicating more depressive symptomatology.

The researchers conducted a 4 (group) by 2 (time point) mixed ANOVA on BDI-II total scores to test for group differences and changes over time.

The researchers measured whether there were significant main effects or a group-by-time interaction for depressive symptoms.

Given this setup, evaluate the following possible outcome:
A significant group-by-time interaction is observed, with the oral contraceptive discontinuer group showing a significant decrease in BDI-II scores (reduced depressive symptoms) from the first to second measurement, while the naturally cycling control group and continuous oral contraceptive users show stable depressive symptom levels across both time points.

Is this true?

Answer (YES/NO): YES